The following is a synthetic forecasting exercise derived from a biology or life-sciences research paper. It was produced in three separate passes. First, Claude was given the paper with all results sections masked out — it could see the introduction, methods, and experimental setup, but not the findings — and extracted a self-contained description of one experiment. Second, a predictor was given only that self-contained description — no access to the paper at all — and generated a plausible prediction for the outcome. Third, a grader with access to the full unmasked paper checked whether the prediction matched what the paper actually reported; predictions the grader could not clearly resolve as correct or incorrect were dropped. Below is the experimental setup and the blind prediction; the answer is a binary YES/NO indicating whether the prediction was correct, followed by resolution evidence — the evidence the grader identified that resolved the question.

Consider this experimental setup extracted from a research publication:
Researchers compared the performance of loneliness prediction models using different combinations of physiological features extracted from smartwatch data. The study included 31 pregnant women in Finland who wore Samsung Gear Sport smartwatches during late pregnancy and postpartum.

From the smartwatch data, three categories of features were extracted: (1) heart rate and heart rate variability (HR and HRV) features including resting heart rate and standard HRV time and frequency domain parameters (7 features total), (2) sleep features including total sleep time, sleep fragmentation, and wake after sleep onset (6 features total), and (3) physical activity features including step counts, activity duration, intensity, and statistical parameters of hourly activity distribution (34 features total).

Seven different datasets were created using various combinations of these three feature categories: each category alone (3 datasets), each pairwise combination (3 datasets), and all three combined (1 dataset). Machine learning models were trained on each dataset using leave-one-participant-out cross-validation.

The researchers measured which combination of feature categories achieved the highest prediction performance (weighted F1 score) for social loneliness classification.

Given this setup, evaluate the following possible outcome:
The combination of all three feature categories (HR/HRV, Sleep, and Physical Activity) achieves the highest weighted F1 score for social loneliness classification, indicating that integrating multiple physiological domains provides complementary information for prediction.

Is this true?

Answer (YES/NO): NO